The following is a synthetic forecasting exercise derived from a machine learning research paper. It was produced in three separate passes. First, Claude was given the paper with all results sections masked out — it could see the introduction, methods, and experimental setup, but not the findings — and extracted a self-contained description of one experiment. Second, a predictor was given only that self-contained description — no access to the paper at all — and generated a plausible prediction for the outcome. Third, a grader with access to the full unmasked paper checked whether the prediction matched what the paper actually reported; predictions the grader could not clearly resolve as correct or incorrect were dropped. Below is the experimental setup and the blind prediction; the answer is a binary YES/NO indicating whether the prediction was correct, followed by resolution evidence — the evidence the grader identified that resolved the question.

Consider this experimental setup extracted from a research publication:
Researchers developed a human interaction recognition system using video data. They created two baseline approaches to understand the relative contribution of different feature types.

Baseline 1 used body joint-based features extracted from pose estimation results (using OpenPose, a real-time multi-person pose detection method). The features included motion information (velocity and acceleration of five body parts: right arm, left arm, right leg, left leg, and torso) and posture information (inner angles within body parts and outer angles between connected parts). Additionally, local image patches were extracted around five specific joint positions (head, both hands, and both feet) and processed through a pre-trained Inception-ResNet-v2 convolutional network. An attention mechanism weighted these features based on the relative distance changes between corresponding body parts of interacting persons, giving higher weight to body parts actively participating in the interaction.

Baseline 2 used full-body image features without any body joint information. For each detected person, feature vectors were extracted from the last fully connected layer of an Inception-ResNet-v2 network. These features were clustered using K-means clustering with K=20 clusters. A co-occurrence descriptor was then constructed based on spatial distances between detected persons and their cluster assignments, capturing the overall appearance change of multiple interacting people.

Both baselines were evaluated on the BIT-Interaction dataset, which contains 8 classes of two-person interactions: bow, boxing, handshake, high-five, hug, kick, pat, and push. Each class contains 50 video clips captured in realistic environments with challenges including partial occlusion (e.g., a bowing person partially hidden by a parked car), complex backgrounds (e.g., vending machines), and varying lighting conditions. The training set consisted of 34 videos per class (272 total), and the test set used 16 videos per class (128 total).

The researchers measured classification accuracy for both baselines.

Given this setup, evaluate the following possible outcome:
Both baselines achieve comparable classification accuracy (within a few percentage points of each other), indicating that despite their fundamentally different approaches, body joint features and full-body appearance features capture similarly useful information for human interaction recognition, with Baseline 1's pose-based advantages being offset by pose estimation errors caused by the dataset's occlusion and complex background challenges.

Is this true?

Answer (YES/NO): NO